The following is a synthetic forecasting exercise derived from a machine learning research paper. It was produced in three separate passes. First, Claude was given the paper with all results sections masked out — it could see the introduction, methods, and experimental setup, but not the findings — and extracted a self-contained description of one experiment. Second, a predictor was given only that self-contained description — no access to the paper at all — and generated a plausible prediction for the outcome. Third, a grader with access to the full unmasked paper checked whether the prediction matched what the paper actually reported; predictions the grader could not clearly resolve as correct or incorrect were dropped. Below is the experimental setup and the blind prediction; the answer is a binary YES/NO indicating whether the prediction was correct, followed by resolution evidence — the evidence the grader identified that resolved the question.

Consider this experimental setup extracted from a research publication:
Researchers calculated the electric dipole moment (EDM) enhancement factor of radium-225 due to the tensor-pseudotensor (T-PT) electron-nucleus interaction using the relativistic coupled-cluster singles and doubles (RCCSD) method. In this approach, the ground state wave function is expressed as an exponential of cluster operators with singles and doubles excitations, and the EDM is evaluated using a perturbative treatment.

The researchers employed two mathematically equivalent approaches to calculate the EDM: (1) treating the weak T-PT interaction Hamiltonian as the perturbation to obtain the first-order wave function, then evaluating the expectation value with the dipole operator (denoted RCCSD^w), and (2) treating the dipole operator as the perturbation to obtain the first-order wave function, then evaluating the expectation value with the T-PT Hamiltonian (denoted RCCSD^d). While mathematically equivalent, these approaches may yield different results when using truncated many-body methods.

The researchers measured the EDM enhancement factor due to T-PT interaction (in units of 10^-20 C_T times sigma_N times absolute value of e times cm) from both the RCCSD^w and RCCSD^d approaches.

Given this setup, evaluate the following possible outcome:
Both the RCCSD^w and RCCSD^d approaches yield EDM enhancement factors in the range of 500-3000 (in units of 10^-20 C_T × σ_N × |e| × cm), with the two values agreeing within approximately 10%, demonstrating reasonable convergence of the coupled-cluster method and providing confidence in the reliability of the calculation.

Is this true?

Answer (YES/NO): NO